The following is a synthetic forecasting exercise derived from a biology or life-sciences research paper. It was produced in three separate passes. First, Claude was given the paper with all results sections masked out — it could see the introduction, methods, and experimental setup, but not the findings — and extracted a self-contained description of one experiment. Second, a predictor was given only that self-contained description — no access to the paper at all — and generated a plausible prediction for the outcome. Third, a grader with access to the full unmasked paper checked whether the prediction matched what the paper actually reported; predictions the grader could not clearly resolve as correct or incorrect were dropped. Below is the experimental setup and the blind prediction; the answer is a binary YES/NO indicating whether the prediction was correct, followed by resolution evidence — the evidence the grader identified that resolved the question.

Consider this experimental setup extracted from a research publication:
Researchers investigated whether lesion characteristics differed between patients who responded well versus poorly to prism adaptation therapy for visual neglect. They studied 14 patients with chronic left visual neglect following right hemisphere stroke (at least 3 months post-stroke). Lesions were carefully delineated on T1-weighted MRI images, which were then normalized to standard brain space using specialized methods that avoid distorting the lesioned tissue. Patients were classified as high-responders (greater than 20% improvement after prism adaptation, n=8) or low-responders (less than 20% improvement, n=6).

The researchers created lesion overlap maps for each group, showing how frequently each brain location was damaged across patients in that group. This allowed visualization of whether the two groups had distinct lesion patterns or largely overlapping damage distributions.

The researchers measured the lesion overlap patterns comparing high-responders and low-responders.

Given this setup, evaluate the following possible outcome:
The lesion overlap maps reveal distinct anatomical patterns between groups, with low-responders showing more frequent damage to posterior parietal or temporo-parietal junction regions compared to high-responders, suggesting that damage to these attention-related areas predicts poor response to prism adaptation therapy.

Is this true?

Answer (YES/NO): YES